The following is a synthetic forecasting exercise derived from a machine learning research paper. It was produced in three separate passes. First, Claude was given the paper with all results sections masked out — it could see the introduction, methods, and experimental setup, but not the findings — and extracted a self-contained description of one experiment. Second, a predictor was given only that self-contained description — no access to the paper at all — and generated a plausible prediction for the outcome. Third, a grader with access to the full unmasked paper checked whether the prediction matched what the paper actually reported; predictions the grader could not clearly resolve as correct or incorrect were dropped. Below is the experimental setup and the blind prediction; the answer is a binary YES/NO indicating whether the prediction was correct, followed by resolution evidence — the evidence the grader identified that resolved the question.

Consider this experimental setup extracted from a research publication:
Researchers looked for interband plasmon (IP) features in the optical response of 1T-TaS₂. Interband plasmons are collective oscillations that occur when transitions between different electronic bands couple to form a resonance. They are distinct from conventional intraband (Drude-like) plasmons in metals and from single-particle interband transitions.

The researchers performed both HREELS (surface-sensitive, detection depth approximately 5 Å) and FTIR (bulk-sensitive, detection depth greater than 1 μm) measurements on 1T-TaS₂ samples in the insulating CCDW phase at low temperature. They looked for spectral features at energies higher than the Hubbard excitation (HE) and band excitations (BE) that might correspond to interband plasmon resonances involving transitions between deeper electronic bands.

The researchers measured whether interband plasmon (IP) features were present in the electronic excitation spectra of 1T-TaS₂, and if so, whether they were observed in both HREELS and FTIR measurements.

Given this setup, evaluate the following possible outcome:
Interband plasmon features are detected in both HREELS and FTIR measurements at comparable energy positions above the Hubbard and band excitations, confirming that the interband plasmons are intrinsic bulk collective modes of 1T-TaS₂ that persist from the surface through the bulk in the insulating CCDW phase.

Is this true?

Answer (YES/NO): YES